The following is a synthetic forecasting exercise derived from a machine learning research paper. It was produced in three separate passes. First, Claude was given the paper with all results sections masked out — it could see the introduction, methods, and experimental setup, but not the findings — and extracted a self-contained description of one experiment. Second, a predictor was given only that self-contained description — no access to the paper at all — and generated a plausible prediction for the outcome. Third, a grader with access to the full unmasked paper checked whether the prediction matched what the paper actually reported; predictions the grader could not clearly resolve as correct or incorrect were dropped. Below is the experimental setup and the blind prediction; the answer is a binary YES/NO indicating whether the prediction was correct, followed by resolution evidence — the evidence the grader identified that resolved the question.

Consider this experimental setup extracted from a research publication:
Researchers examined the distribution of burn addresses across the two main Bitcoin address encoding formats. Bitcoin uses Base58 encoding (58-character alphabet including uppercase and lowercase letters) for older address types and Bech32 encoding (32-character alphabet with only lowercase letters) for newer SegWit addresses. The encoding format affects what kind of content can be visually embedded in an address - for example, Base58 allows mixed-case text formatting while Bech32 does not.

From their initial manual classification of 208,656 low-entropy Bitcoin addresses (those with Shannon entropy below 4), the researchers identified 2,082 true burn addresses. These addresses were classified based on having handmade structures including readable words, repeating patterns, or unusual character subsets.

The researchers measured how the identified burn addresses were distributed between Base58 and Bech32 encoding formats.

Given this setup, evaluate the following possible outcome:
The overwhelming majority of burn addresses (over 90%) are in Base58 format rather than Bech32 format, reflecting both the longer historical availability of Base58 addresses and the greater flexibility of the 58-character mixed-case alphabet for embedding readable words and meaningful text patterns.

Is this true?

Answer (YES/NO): NO